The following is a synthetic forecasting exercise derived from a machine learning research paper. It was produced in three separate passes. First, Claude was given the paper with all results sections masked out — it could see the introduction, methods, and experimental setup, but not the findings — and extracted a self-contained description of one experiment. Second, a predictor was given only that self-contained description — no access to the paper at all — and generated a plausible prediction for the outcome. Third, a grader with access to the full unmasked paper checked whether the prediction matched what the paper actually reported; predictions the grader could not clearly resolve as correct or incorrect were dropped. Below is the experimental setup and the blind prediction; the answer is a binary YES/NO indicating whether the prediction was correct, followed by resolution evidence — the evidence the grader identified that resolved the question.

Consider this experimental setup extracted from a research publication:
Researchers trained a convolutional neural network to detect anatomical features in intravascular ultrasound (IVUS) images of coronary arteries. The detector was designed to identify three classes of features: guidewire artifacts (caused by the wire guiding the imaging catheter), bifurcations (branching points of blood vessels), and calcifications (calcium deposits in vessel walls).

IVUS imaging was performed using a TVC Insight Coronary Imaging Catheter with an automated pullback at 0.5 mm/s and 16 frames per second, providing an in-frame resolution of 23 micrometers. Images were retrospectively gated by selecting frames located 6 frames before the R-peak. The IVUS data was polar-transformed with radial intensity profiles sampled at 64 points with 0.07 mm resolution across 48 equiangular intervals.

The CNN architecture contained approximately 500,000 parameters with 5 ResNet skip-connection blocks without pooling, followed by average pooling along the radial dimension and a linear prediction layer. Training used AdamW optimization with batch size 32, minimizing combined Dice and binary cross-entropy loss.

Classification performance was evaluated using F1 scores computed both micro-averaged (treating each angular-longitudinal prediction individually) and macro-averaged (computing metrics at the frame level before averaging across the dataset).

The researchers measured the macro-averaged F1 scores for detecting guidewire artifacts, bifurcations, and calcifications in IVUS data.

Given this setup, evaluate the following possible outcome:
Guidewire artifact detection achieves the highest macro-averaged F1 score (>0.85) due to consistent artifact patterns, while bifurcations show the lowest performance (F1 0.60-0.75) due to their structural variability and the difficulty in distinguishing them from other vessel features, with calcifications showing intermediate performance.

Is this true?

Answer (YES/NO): YES